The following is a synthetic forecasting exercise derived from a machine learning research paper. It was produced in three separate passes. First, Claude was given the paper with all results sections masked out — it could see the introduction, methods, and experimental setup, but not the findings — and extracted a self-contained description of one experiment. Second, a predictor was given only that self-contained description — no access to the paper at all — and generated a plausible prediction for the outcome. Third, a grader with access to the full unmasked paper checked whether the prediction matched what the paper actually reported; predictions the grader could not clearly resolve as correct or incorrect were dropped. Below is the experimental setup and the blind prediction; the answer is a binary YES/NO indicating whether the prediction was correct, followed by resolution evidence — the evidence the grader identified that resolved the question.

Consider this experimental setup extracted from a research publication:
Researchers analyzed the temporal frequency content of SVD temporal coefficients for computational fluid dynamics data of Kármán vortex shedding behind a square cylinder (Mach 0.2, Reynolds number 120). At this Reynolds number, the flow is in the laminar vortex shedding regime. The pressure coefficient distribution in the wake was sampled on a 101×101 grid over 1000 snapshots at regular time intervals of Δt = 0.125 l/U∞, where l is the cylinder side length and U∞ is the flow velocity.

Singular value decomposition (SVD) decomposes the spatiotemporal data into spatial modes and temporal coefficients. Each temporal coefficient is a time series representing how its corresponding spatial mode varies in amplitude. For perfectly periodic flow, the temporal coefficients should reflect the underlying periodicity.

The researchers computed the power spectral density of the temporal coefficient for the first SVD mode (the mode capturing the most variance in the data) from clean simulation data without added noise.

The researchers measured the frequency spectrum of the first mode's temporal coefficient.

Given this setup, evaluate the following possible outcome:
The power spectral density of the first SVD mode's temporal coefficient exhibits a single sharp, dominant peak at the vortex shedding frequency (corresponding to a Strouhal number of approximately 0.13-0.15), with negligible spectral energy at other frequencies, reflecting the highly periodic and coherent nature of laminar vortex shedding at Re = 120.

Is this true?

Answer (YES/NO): NO